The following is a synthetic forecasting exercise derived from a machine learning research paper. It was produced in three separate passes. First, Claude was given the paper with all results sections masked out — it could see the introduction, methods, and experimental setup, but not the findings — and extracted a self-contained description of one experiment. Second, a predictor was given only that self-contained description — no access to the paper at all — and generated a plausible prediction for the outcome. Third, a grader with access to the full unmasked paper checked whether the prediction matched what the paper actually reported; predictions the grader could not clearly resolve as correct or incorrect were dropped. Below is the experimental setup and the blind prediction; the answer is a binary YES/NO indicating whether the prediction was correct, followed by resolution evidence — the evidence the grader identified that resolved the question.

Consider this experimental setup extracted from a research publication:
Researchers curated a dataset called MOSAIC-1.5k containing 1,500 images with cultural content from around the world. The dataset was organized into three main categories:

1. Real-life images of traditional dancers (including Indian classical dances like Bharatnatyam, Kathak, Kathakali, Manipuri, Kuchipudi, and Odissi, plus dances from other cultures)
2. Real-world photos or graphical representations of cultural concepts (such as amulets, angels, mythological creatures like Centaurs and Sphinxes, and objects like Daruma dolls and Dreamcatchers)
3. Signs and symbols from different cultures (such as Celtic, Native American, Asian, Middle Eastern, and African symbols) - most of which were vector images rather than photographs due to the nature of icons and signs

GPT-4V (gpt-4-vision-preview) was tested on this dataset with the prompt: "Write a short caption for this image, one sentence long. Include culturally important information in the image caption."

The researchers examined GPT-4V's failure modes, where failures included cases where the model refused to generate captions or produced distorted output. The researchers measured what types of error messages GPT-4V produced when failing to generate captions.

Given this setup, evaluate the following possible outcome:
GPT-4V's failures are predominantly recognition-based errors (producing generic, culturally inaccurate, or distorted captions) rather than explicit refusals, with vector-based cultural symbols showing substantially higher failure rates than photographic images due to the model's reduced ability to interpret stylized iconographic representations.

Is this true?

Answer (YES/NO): NO